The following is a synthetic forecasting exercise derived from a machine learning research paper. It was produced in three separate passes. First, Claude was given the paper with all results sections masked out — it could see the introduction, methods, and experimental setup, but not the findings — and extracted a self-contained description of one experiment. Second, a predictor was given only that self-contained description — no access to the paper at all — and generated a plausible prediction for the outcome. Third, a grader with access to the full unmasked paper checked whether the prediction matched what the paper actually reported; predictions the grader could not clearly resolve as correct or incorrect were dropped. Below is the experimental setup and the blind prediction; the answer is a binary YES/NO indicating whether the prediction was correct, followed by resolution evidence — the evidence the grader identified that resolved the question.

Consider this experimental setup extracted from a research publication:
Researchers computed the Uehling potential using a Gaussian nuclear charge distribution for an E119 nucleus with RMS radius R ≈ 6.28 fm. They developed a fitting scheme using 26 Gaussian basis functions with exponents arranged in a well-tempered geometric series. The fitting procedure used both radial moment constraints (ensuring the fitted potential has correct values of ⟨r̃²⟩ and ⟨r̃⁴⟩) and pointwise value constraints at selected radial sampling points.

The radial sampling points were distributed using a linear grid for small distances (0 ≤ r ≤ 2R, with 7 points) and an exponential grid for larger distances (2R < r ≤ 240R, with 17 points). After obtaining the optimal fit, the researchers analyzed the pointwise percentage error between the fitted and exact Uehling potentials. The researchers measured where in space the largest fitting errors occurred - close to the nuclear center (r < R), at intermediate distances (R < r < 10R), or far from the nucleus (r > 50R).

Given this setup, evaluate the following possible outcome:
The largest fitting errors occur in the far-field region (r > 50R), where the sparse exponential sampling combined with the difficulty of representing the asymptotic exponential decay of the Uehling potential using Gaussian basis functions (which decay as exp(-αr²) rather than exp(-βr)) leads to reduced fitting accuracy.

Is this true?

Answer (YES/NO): NO